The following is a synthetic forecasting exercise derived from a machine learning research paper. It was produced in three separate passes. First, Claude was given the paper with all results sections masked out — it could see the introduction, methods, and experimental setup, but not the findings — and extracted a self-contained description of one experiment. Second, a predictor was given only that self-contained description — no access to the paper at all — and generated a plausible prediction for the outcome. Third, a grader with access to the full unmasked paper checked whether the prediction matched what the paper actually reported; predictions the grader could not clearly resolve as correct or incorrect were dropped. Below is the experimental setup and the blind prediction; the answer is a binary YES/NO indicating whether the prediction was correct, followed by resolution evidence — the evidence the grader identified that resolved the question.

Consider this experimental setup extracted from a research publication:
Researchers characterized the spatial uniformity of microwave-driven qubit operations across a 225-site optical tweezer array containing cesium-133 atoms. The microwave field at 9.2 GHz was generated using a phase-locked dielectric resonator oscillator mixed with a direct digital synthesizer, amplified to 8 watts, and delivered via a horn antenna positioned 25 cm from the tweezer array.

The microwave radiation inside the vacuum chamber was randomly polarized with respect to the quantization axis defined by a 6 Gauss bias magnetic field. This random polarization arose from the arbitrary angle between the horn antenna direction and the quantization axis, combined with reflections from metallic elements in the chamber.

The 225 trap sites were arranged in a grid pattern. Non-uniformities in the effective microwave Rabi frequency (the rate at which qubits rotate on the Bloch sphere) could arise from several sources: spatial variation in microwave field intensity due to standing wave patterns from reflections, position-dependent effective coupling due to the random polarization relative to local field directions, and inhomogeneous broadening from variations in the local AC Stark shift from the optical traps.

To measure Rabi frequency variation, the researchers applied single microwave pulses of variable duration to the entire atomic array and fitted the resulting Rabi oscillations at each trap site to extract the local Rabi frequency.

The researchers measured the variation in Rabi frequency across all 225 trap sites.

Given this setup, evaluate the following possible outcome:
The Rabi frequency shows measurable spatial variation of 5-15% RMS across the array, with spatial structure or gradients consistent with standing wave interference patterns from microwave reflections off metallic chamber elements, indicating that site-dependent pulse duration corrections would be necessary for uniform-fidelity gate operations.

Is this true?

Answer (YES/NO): NO